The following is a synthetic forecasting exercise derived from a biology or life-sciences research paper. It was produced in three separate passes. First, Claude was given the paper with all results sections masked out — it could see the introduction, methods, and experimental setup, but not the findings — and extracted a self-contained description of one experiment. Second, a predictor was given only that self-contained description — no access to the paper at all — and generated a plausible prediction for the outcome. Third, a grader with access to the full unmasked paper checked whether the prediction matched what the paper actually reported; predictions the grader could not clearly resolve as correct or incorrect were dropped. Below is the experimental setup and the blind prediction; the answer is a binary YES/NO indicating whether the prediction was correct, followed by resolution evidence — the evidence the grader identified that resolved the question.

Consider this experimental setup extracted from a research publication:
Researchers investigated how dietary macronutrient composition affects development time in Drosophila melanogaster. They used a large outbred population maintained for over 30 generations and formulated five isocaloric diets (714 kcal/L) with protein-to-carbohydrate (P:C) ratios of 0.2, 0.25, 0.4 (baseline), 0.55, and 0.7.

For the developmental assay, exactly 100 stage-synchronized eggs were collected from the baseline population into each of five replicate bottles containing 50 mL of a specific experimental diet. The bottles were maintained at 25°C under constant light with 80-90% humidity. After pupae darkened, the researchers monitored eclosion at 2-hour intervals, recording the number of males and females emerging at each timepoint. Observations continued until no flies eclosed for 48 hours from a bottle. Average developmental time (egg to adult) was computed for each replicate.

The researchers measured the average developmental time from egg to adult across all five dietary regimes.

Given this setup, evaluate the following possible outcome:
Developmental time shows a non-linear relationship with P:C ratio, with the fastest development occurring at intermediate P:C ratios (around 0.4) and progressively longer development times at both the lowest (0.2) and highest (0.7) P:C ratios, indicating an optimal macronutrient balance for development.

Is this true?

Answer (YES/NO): NO